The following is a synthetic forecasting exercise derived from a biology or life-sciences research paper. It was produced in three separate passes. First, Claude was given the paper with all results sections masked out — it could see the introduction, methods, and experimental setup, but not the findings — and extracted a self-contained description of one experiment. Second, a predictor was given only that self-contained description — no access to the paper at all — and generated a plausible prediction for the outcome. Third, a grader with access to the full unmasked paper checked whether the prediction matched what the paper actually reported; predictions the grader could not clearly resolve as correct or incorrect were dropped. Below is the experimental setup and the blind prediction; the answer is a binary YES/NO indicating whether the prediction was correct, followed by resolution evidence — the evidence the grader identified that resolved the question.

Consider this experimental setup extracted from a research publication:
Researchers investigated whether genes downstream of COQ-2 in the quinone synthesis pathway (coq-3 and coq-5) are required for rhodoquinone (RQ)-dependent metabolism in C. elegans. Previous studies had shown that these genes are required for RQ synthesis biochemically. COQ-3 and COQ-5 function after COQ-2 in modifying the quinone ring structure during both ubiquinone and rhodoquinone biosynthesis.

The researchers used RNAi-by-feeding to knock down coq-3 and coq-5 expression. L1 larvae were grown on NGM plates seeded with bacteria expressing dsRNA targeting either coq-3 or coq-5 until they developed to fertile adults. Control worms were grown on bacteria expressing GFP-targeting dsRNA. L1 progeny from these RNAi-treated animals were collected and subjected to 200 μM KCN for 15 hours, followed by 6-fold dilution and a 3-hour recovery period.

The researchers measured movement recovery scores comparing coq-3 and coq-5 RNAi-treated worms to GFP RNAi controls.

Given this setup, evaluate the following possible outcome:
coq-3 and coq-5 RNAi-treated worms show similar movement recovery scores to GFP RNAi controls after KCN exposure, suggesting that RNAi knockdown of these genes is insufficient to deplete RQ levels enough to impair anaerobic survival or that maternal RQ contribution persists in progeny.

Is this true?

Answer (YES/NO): YES